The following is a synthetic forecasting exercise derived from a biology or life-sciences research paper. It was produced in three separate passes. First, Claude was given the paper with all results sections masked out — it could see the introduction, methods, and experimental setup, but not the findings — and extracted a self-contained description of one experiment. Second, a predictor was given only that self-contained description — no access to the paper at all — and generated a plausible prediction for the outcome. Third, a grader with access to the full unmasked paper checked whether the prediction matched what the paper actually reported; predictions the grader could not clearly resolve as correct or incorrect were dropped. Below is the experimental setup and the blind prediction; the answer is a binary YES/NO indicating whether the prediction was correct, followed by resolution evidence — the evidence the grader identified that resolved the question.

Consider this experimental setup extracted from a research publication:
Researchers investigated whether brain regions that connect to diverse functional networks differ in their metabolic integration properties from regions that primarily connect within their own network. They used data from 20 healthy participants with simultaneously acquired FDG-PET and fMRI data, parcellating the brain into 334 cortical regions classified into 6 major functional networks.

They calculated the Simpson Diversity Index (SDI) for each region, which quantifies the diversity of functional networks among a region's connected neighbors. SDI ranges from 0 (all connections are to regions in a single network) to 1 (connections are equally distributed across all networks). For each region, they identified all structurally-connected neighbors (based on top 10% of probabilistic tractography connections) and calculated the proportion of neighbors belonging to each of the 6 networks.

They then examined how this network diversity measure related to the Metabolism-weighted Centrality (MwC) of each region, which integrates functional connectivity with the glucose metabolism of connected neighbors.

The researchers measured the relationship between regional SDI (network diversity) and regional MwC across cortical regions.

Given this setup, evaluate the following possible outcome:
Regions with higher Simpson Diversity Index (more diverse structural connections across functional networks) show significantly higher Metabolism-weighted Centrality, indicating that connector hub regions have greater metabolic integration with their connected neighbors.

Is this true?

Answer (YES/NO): YES